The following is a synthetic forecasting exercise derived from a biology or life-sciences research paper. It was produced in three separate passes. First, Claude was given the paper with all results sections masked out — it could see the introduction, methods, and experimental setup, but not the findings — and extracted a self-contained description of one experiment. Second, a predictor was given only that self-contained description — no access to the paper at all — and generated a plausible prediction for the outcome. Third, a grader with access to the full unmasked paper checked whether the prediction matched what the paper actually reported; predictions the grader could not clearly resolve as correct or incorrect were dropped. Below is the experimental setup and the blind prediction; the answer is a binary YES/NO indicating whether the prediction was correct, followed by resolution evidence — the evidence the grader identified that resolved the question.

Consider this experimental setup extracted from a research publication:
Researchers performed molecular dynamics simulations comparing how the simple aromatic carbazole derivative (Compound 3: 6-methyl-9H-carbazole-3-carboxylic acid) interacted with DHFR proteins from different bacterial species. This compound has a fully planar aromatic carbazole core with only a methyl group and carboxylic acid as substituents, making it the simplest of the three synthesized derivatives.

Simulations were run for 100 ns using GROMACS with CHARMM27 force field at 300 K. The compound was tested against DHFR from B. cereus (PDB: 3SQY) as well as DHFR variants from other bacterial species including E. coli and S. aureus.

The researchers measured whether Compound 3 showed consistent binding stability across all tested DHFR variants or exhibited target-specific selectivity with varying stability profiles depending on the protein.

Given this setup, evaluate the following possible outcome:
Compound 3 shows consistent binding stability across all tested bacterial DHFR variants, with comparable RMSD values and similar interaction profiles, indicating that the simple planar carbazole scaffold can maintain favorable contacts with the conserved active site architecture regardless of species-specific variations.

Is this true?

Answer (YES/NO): NO